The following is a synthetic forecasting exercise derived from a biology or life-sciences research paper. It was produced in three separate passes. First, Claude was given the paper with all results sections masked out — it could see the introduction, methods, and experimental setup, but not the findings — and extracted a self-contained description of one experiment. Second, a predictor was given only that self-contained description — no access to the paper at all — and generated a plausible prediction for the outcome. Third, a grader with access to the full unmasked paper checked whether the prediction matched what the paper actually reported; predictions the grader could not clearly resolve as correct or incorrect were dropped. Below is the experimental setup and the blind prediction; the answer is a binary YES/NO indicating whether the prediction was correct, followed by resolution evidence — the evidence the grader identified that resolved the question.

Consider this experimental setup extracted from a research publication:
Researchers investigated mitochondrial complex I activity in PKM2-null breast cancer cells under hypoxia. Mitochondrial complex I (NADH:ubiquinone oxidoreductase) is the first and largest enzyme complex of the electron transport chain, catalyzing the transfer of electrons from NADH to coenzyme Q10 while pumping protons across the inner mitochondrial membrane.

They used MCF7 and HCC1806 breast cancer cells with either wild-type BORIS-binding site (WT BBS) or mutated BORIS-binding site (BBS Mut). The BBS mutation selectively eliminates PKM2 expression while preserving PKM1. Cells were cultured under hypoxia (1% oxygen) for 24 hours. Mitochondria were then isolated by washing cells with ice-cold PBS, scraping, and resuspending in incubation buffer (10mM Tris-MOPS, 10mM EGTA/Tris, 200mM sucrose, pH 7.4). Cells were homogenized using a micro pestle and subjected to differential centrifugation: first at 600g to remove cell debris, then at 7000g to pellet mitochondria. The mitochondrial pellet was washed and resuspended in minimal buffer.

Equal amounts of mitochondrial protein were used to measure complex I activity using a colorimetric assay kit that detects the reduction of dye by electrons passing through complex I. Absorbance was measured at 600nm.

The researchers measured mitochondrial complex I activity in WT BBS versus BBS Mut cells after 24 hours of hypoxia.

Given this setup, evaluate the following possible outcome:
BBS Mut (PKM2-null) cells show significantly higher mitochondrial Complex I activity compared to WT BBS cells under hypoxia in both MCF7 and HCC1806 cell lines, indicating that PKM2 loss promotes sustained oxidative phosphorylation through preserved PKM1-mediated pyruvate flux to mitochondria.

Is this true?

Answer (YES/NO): NO